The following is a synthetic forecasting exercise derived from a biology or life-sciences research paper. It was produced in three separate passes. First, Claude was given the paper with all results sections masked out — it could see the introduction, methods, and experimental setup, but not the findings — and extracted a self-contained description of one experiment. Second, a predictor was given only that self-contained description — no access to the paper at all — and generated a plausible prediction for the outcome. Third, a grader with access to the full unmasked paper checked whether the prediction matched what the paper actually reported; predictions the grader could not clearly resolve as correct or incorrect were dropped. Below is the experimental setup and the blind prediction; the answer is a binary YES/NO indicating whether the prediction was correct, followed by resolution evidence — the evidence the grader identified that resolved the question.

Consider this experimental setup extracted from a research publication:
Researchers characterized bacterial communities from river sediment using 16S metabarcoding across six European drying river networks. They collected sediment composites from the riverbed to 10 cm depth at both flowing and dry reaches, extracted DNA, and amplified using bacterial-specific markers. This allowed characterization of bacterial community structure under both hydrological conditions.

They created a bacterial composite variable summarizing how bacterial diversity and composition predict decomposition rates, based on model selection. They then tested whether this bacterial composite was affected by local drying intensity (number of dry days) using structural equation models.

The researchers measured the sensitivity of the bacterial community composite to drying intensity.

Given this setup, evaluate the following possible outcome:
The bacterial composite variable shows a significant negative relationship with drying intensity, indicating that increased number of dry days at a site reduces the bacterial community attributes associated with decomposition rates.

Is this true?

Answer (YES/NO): YES